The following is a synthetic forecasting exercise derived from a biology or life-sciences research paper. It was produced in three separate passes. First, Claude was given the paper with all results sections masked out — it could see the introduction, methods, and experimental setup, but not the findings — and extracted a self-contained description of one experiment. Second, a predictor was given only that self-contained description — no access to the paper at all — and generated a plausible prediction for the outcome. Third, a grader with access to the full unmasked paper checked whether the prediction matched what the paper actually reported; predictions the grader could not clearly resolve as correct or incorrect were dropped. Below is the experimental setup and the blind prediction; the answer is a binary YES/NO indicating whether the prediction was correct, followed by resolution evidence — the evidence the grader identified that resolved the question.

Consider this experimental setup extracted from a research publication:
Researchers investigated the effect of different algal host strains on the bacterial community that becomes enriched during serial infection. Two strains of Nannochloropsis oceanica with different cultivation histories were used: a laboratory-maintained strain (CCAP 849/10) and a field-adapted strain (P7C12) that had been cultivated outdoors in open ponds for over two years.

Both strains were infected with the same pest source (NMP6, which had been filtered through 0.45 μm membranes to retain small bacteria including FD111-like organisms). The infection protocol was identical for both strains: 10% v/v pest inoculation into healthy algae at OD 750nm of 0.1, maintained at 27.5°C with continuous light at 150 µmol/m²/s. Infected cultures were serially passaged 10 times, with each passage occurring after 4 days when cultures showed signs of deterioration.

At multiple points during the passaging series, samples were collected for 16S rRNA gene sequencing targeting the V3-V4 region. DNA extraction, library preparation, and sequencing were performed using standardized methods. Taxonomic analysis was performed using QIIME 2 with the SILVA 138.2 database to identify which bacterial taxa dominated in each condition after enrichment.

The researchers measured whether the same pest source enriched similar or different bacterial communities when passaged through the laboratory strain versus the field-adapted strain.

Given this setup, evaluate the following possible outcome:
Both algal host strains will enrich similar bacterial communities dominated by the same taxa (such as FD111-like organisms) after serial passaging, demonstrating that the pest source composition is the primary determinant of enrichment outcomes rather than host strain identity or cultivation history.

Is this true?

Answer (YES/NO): NO